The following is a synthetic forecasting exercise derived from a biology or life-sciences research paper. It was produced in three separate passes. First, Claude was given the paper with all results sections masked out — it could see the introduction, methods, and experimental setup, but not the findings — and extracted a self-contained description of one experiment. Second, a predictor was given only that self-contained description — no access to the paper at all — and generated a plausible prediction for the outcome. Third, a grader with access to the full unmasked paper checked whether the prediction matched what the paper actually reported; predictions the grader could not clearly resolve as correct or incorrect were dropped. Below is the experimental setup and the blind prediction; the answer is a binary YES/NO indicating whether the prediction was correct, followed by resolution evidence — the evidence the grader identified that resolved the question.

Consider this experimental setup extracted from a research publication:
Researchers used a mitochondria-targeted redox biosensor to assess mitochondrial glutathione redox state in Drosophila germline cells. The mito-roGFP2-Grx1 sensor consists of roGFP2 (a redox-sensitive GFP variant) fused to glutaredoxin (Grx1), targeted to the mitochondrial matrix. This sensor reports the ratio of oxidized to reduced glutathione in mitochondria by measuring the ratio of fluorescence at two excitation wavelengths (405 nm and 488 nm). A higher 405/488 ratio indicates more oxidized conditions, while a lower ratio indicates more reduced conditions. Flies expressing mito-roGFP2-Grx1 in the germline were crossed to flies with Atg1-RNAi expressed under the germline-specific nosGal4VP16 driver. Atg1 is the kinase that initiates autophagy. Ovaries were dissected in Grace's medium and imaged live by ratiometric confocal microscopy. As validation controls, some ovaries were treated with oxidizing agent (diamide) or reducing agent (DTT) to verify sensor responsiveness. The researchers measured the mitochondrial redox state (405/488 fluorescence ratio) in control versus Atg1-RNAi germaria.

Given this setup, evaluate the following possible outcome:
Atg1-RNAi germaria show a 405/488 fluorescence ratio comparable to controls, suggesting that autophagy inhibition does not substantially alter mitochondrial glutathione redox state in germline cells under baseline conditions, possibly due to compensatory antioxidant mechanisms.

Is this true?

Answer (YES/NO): NO